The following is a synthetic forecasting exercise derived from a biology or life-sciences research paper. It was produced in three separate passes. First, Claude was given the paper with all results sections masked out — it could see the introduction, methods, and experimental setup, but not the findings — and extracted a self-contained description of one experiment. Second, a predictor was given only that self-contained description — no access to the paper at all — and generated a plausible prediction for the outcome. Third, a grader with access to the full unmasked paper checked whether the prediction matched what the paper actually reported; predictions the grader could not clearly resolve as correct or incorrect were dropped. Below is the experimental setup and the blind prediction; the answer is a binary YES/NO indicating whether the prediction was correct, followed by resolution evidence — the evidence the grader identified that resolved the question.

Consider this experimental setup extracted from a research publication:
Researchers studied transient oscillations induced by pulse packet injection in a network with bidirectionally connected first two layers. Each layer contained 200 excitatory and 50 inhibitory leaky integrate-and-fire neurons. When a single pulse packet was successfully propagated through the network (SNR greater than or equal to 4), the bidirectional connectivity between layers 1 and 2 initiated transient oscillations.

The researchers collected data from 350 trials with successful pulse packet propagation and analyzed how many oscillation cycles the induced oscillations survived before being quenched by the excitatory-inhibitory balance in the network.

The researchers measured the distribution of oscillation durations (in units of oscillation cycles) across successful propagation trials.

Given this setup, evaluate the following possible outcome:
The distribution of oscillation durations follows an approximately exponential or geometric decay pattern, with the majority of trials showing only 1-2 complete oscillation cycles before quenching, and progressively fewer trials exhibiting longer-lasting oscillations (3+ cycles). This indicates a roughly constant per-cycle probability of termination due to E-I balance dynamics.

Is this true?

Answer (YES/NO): NO